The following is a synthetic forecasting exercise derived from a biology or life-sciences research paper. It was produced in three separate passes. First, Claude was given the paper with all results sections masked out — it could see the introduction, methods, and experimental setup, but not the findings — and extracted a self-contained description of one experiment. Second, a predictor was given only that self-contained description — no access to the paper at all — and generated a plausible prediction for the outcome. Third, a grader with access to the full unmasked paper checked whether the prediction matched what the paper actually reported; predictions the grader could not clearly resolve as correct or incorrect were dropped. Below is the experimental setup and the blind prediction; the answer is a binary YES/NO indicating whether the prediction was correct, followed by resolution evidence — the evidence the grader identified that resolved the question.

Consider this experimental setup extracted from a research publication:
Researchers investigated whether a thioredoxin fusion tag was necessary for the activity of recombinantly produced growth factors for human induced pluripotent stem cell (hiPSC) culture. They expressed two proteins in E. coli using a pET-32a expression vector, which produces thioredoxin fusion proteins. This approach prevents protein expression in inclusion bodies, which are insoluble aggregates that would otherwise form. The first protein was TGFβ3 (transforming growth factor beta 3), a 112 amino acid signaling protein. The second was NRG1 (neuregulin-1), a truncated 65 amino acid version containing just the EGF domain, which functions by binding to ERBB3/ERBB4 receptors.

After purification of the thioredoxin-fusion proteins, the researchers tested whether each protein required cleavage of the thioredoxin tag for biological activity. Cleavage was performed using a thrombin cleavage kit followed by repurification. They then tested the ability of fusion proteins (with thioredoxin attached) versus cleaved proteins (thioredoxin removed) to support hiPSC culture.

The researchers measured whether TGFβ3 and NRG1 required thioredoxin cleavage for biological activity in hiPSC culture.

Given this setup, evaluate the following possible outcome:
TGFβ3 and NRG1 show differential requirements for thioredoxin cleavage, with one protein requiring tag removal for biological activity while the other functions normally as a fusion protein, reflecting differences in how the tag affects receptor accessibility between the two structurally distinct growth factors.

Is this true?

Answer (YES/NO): YES